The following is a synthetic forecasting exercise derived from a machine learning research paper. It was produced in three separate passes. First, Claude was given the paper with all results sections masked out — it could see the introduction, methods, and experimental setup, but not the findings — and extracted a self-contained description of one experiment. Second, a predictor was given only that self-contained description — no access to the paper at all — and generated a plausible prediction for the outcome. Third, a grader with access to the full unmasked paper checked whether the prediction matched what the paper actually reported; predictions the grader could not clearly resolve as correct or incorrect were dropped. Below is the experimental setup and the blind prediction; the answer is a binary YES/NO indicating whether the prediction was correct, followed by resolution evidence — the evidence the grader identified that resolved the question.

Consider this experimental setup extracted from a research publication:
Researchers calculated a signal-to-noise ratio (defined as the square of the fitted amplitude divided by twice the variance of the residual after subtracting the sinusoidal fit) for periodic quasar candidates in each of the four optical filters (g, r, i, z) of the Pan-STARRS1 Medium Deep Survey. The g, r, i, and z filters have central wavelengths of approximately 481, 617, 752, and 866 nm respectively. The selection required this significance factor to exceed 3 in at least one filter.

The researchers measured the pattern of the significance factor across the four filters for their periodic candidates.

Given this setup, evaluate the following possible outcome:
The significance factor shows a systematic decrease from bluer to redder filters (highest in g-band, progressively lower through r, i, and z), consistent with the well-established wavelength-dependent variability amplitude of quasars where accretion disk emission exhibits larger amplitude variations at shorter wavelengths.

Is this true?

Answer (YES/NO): NO